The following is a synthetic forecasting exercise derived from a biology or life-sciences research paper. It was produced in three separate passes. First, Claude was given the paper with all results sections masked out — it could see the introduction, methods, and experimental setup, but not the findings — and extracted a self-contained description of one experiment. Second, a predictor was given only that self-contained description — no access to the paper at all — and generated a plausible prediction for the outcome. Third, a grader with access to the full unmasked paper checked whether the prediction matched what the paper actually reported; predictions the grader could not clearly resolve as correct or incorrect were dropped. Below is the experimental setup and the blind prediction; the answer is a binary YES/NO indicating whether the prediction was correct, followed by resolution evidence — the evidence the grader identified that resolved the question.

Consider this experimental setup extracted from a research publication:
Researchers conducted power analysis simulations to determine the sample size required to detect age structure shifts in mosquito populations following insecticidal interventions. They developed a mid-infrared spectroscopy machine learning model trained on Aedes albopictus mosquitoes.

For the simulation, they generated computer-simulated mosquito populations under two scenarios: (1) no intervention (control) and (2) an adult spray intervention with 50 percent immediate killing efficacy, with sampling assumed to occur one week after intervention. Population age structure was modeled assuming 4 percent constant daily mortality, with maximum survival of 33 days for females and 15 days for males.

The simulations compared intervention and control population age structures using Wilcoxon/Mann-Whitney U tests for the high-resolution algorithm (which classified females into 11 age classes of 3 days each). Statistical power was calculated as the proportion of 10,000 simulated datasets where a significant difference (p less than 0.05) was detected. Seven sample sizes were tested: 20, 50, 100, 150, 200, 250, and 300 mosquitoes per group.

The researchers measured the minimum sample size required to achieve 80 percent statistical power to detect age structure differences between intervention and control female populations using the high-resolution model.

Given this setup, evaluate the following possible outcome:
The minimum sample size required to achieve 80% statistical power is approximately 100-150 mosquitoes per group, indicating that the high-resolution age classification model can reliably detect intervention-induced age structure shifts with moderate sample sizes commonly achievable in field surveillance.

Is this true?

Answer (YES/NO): NO